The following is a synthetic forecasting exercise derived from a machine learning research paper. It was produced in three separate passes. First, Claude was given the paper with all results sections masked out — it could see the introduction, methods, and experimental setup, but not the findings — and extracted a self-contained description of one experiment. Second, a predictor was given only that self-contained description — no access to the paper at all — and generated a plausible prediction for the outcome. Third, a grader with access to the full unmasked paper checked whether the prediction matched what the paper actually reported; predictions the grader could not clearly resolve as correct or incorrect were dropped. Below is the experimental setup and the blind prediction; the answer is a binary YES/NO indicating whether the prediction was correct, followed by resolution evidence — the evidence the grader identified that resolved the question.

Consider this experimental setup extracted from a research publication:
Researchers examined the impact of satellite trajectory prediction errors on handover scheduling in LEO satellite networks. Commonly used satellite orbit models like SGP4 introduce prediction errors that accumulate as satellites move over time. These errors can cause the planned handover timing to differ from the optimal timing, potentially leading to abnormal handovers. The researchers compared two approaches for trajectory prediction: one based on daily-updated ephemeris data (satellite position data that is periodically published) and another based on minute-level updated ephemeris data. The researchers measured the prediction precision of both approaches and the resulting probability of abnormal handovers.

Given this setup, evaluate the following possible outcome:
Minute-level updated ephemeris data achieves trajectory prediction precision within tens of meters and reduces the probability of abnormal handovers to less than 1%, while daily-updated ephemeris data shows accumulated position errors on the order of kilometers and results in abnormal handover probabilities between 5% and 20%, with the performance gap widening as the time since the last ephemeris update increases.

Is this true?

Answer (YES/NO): NO